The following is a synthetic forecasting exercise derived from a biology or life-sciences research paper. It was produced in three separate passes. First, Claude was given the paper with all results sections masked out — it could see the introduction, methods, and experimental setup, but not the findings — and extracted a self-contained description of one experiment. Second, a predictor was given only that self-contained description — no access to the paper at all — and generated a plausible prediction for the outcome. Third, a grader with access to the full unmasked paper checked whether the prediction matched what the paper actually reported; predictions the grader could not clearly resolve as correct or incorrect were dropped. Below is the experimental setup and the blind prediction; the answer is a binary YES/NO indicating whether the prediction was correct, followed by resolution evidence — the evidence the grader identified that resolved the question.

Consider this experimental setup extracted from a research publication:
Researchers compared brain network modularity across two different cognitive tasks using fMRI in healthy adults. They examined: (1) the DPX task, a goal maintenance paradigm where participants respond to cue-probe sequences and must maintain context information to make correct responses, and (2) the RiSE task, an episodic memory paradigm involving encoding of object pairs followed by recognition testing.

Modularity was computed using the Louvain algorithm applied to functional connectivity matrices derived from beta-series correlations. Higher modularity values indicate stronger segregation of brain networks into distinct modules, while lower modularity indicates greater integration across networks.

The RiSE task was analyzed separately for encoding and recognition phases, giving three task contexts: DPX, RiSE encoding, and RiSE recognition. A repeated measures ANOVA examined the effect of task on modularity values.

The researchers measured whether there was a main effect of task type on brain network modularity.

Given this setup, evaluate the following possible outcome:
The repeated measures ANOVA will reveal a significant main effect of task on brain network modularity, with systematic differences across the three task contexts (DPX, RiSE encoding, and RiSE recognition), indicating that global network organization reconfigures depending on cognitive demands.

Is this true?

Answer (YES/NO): YES